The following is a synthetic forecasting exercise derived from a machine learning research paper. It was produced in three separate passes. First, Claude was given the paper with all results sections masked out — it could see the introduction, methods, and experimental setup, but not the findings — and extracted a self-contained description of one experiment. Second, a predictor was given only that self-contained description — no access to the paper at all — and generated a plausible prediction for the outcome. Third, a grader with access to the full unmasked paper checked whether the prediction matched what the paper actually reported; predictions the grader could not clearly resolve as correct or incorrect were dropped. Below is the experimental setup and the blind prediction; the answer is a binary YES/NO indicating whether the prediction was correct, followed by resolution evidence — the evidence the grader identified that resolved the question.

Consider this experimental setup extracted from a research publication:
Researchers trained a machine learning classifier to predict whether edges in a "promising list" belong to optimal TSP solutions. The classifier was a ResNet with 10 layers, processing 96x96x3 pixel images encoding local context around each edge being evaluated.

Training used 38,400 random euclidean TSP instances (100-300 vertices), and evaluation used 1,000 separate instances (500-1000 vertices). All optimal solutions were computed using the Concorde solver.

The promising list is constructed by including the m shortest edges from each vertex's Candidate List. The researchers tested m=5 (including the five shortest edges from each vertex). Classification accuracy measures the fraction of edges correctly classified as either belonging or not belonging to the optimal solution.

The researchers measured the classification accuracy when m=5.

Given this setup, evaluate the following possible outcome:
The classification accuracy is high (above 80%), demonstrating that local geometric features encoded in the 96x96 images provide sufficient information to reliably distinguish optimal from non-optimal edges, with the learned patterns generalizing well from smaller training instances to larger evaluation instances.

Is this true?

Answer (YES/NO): NO